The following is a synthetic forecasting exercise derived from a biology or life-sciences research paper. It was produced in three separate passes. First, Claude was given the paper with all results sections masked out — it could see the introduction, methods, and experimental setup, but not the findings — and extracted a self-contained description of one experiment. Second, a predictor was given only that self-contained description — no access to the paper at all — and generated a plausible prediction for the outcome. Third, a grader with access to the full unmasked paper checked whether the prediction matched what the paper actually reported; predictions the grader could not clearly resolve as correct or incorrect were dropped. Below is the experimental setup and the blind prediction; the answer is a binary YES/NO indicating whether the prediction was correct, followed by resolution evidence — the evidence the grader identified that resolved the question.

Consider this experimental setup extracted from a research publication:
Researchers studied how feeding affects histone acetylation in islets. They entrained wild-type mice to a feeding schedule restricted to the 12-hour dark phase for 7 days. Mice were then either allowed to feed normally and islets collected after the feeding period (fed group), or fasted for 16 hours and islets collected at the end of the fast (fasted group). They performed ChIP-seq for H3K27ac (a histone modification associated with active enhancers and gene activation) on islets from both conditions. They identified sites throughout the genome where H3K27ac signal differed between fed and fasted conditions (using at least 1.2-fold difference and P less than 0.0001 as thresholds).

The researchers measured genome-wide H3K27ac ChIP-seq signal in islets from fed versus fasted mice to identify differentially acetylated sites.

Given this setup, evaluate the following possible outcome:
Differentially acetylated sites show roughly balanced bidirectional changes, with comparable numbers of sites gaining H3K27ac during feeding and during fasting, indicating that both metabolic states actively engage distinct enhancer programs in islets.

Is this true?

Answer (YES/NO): NO